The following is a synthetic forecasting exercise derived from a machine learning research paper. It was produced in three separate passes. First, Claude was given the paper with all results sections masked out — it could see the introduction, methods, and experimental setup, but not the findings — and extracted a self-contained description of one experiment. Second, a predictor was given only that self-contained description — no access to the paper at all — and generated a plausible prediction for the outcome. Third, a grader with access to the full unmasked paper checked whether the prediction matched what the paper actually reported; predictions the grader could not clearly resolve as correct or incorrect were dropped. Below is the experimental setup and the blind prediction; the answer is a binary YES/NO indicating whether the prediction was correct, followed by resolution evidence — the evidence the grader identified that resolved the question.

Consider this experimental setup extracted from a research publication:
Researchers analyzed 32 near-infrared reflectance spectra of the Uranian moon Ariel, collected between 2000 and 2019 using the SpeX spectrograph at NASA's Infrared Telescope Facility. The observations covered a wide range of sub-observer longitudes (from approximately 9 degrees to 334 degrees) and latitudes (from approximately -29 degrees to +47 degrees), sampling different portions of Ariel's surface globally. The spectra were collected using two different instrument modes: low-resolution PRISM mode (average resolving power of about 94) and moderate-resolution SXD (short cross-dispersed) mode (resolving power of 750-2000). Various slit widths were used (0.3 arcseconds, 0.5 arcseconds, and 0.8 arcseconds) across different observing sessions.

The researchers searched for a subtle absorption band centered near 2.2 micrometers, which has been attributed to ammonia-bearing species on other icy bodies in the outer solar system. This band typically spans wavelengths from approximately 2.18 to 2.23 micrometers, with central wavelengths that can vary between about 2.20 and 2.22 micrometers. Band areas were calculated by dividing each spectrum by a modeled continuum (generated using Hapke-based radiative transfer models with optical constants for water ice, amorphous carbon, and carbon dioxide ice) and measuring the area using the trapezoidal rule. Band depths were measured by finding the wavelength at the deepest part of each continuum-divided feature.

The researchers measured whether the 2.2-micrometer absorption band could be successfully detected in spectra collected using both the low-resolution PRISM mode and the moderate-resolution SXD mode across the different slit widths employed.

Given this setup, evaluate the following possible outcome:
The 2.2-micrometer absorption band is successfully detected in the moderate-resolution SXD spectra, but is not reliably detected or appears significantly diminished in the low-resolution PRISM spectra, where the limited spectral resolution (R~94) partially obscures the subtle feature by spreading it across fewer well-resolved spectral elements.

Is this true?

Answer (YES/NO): NO